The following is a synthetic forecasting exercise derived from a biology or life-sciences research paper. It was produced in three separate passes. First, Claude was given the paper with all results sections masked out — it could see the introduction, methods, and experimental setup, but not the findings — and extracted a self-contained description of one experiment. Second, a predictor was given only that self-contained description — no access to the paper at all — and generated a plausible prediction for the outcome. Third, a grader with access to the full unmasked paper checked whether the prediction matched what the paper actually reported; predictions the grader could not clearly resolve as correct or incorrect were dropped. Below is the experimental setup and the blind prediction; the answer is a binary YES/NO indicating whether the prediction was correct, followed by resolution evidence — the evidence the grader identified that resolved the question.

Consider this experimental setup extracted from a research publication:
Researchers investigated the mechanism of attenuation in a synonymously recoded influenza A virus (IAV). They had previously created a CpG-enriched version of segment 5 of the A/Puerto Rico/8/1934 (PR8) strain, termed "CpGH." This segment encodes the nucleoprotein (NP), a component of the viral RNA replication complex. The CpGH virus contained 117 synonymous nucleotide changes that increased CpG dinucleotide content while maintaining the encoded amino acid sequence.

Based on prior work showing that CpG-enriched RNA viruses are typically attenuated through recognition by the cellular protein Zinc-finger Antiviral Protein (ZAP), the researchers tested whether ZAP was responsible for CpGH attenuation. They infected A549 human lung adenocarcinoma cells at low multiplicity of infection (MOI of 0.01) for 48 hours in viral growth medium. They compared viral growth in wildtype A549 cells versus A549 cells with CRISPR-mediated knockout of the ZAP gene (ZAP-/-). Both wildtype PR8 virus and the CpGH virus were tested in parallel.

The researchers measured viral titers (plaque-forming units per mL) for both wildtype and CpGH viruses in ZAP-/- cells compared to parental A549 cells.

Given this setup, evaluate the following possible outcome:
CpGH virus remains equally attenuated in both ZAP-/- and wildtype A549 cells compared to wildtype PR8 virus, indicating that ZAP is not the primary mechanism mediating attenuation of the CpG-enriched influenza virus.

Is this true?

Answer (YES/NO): YES